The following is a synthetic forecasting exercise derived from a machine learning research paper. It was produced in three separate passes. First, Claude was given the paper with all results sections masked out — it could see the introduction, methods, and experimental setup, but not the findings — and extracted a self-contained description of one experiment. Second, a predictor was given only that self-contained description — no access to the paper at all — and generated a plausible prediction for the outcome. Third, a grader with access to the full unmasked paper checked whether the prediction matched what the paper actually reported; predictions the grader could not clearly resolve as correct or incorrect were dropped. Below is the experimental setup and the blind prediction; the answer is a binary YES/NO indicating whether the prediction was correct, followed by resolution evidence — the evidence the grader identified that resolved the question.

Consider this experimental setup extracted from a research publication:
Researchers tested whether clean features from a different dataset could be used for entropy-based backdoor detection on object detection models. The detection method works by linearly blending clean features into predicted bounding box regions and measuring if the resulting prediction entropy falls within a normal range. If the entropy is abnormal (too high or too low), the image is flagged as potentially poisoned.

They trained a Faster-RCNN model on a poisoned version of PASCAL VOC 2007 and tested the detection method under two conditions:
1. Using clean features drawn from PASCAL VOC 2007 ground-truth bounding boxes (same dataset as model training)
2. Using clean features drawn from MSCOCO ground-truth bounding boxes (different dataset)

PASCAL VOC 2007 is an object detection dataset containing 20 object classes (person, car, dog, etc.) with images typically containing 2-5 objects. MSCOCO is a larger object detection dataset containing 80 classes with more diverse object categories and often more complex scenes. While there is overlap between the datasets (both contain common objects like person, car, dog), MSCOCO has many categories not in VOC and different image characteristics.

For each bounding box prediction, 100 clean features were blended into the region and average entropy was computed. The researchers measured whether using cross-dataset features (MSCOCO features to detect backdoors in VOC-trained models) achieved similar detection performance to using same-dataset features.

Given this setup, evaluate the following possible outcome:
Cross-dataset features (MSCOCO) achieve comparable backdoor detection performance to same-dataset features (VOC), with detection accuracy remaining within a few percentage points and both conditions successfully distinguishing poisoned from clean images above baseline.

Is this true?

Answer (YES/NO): YES